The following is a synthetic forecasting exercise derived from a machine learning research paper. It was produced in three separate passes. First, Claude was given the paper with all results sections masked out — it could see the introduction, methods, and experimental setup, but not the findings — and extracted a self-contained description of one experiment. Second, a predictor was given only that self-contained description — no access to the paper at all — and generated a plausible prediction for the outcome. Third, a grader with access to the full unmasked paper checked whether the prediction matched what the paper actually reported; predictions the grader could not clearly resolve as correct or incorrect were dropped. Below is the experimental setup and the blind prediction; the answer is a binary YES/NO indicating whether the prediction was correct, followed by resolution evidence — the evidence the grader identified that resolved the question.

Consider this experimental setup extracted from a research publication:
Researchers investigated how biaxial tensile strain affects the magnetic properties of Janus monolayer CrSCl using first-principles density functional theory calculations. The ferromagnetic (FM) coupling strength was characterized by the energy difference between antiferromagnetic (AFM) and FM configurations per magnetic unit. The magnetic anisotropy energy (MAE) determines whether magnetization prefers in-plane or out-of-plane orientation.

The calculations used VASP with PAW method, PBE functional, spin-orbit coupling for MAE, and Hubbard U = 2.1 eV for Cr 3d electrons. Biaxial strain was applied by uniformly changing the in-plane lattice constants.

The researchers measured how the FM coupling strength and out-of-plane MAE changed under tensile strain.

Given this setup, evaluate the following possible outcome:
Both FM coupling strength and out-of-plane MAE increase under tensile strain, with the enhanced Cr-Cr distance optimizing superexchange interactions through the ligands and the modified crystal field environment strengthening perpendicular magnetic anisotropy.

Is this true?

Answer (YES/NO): YES